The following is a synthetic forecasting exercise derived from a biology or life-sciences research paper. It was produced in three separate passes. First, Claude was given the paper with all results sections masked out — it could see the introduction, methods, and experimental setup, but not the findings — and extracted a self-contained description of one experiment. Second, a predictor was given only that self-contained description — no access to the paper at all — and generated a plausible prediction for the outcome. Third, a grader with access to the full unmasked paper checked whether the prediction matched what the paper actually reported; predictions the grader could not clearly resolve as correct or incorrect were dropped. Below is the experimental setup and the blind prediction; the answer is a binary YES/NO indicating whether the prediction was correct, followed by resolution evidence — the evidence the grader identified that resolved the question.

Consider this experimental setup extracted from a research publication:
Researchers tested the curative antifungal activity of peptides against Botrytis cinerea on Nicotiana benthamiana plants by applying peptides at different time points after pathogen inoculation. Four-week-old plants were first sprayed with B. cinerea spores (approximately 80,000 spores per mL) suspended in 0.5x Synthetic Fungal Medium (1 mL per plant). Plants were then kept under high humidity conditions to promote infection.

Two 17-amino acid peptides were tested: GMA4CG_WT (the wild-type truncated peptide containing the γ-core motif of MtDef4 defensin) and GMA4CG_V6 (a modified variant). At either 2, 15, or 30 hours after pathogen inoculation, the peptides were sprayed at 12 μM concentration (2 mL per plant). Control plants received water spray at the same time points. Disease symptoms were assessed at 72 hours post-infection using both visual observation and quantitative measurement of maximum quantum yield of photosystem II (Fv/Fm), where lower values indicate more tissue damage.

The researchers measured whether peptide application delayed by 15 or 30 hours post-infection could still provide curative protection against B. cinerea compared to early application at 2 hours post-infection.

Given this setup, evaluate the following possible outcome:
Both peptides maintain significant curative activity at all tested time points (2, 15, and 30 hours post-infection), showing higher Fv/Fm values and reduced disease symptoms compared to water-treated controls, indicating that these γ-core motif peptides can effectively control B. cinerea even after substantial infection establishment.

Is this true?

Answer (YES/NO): YES